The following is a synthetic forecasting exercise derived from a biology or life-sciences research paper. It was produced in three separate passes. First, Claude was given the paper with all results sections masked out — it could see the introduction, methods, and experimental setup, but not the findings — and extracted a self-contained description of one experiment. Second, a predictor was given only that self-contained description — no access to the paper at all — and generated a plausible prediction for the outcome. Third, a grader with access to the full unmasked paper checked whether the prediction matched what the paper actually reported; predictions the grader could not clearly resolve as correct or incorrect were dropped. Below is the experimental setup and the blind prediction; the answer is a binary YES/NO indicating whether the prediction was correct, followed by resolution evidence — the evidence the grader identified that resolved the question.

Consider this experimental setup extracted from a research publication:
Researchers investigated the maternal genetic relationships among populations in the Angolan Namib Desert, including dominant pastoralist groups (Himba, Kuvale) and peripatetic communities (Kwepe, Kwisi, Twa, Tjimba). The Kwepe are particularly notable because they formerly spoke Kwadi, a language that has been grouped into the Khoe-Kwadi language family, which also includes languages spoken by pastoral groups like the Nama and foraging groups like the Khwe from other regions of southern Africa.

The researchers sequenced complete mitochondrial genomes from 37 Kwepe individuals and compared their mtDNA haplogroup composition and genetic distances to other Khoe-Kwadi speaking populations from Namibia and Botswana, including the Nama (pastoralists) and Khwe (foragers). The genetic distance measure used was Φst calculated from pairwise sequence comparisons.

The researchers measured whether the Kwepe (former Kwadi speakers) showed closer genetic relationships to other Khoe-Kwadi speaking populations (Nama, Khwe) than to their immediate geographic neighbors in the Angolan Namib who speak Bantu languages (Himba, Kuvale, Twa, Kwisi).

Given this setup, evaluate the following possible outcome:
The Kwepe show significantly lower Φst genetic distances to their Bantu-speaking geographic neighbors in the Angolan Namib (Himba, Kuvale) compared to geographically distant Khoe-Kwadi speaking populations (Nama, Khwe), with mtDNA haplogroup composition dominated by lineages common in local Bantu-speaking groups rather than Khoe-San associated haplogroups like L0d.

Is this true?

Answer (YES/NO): YES